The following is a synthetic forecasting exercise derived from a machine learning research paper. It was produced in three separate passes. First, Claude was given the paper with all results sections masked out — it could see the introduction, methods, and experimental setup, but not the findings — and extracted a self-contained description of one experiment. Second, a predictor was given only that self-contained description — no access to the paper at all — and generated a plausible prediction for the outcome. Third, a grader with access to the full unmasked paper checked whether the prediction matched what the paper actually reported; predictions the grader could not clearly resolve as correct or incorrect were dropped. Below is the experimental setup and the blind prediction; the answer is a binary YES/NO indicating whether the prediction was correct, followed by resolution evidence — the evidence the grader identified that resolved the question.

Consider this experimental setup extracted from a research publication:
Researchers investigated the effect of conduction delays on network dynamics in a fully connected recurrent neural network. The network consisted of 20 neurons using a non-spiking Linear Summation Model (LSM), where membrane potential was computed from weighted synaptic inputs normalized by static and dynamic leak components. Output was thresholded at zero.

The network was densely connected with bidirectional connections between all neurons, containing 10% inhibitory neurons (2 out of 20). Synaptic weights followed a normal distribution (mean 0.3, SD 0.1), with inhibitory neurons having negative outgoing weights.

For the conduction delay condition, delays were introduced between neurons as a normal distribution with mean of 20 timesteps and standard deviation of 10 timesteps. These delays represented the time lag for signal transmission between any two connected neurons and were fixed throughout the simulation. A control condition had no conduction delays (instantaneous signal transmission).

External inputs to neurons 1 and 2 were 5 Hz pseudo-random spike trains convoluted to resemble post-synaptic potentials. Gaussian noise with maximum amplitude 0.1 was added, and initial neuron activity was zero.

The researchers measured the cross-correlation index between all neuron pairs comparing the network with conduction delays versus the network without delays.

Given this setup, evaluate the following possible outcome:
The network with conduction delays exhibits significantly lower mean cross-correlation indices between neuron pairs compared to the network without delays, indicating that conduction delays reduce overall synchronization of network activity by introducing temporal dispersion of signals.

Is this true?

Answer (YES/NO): YES